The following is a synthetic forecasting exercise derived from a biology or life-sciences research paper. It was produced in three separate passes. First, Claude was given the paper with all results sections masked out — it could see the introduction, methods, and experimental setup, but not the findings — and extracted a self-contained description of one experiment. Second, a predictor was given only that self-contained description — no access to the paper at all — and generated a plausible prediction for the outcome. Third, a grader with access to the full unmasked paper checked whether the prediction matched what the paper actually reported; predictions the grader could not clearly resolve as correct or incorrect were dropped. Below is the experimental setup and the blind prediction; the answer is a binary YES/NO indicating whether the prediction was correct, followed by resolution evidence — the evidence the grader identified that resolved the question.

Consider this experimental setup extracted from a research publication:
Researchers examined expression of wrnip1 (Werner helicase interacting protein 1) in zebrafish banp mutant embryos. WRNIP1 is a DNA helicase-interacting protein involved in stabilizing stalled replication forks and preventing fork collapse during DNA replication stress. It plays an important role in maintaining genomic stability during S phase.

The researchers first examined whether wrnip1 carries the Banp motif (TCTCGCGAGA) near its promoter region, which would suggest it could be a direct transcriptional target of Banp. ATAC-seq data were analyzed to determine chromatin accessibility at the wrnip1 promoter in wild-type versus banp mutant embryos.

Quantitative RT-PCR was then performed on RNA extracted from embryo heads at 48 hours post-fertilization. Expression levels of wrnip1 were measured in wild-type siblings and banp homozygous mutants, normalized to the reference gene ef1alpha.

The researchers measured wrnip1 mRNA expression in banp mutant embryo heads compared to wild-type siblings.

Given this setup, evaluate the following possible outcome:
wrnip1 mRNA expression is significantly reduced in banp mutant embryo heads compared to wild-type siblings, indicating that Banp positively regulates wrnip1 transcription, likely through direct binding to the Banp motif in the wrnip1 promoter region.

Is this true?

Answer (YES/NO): YES